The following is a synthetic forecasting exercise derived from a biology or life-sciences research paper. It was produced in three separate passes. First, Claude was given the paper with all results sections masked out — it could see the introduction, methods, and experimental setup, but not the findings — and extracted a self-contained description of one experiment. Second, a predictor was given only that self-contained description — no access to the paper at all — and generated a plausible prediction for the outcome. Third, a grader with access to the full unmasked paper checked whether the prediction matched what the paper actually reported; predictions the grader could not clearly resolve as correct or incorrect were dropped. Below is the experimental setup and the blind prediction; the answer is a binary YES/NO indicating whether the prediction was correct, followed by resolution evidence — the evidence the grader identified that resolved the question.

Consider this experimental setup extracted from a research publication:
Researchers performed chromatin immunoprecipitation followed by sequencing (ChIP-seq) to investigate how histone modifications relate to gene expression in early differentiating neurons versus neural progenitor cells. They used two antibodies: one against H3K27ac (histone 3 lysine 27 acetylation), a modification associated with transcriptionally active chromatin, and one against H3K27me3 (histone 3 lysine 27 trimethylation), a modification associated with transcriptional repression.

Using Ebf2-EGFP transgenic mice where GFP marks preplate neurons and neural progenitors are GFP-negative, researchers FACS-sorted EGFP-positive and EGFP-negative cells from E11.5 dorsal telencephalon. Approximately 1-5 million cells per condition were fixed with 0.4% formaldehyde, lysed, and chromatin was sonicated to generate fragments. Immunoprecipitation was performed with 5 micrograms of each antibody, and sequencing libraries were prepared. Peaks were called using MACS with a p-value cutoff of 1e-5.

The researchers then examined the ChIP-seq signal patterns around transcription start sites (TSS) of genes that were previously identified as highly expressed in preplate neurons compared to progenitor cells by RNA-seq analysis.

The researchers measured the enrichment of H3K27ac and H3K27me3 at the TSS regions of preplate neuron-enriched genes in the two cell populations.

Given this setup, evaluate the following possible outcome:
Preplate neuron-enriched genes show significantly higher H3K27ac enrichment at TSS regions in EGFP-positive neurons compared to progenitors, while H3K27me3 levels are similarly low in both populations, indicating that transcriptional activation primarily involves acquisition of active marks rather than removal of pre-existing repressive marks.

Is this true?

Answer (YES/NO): NO